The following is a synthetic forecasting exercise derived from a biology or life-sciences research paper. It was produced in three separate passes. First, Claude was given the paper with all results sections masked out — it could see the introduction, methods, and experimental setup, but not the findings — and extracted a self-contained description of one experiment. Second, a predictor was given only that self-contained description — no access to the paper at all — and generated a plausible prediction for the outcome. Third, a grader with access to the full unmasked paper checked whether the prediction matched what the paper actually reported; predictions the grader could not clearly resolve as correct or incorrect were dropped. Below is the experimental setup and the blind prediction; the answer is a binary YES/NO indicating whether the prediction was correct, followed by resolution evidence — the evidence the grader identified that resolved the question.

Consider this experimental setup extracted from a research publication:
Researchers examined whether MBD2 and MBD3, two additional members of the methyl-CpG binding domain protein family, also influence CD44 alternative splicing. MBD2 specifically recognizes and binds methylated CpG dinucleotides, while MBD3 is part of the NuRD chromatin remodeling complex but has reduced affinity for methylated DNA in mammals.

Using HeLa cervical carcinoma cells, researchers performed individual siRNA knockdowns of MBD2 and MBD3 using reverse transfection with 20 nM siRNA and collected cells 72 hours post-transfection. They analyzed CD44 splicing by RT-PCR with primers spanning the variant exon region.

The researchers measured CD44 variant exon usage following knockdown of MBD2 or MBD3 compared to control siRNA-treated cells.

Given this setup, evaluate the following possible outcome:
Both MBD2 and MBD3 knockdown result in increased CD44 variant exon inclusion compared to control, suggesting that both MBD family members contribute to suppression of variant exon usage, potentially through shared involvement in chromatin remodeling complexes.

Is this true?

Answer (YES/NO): NO